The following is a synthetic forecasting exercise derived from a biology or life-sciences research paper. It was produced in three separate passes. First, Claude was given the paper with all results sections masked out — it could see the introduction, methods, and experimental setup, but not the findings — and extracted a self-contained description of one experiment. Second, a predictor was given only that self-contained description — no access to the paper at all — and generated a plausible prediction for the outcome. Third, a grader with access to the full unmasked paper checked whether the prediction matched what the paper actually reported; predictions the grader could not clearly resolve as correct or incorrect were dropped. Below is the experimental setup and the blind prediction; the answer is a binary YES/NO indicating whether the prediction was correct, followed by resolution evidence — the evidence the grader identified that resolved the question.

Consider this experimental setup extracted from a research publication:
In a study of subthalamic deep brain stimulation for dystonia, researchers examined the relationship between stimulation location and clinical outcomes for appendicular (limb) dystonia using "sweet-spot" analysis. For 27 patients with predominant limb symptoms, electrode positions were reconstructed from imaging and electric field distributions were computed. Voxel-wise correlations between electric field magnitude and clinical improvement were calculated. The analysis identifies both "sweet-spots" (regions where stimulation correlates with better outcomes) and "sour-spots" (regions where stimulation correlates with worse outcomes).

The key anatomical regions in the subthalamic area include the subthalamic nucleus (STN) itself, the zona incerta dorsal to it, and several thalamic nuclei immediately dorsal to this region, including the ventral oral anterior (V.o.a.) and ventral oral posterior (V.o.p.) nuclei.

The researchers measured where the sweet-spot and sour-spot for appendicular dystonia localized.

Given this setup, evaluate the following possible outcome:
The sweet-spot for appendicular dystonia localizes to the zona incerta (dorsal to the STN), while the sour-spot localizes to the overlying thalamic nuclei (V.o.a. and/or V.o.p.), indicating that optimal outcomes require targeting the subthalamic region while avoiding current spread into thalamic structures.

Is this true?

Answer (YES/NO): NO